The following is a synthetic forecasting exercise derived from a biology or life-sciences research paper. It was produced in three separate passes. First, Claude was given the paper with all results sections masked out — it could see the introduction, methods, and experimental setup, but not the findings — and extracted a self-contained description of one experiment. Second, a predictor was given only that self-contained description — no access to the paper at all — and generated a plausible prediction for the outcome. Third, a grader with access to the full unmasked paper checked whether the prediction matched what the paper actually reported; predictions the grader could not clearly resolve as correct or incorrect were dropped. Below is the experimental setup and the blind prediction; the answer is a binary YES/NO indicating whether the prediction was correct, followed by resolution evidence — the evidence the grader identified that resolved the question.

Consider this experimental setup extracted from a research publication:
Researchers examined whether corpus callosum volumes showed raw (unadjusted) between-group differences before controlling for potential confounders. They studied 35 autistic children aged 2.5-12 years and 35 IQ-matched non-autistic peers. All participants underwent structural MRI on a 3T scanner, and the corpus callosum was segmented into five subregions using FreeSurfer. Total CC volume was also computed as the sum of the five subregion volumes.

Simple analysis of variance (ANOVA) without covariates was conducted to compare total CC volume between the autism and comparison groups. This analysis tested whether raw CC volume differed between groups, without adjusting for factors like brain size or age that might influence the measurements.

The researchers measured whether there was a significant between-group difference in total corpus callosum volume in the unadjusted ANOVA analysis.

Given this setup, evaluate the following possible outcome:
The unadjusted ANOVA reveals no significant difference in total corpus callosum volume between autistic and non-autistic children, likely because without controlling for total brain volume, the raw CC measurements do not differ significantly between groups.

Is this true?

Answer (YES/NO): YES